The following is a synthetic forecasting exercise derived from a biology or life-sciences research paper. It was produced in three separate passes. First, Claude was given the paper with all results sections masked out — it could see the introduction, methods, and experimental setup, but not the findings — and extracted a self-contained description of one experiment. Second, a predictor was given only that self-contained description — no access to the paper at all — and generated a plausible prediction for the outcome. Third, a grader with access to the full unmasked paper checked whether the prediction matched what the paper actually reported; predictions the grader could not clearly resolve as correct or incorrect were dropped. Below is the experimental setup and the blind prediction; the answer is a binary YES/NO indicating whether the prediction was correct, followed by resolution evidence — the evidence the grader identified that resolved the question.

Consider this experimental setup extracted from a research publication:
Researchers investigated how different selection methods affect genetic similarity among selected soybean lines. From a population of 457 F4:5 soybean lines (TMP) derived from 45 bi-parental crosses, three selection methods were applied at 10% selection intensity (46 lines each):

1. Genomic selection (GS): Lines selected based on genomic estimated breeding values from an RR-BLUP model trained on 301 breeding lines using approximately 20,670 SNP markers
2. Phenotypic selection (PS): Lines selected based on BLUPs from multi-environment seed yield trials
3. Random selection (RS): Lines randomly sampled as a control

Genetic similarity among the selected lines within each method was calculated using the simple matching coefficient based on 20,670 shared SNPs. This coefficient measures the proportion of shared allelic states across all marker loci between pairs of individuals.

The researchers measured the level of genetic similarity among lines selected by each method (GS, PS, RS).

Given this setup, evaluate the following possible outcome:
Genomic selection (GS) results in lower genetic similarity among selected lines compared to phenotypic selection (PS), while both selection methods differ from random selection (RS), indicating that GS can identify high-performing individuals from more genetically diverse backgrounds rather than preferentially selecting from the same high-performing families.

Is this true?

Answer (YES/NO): NO